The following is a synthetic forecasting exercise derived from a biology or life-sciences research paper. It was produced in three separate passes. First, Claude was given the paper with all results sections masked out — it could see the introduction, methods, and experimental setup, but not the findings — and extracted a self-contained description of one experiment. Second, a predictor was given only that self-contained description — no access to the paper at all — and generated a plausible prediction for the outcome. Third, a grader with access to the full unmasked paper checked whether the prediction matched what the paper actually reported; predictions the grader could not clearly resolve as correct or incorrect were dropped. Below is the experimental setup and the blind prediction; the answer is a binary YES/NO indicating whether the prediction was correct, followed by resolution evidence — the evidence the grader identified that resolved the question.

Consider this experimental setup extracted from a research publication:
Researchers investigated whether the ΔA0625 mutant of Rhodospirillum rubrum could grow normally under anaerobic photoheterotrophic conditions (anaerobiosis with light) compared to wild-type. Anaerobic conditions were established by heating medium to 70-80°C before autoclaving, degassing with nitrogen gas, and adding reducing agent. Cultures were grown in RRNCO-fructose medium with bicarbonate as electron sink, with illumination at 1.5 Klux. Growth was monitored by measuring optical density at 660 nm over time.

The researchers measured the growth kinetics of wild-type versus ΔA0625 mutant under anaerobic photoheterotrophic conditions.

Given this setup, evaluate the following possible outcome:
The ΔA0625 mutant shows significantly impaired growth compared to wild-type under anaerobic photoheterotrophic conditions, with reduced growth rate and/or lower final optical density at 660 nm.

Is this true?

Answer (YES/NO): NO